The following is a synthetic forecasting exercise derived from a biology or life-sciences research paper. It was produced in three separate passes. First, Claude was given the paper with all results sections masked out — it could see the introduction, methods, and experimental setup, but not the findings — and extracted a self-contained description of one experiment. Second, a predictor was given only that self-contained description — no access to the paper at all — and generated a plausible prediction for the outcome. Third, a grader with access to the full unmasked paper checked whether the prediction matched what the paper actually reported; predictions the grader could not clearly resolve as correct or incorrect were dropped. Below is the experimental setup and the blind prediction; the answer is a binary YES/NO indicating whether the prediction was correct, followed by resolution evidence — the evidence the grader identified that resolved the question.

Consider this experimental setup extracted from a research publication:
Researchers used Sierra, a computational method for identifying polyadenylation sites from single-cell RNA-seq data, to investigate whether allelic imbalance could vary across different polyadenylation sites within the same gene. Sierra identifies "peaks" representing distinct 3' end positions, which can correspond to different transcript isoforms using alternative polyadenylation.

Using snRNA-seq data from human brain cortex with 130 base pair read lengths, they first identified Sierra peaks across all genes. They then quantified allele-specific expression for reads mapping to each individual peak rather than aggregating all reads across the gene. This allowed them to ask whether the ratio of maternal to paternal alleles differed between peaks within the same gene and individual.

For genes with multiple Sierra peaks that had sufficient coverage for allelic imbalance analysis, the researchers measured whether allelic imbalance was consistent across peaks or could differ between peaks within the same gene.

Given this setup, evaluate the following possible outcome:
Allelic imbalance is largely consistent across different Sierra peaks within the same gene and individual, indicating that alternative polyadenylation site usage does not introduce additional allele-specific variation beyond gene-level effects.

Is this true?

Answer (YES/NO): YES